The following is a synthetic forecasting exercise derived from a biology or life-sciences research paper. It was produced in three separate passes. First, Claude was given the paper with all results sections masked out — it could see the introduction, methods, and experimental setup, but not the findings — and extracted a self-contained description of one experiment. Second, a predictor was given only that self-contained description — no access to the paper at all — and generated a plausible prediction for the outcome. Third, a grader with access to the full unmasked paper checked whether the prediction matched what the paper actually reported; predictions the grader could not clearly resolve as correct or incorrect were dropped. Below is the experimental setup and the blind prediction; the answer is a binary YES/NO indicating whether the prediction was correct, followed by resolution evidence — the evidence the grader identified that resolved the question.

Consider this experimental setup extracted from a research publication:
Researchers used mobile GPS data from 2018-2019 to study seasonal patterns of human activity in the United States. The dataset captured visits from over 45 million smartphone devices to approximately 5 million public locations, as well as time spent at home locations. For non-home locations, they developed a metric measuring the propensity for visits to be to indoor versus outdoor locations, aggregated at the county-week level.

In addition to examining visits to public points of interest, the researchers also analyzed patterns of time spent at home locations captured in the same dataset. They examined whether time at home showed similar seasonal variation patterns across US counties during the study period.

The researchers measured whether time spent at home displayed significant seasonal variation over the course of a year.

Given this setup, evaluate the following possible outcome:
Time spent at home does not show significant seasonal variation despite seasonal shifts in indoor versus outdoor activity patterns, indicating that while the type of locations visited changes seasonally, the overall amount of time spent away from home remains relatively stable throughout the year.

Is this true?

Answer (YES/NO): YES